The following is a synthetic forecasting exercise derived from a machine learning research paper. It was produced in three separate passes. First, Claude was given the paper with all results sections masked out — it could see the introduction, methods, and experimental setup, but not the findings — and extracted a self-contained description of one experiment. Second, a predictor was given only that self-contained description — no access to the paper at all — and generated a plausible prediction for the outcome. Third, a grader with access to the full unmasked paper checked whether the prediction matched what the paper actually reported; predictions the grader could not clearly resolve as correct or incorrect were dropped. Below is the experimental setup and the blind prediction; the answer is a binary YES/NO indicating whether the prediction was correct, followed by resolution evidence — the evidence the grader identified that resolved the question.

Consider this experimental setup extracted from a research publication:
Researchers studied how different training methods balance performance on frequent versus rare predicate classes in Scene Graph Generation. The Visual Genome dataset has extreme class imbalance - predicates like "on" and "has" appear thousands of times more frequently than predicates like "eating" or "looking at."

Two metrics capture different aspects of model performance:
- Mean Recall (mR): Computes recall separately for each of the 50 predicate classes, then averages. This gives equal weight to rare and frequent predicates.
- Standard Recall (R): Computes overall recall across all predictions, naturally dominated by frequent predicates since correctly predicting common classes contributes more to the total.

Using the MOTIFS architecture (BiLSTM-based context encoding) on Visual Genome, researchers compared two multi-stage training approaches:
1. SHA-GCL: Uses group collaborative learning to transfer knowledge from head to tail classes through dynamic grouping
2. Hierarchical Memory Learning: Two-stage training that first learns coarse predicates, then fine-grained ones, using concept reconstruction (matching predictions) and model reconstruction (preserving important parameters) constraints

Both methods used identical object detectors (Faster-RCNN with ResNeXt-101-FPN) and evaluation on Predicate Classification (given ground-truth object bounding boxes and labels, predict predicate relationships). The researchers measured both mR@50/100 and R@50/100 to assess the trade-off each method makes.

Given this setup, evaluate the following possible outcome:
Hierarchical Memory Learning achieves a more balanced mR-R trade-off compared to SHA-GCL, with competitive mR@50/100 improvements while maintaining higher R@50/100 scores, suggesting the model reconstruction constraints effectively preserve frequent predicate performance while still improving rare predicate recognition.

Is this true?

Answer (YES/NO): NO